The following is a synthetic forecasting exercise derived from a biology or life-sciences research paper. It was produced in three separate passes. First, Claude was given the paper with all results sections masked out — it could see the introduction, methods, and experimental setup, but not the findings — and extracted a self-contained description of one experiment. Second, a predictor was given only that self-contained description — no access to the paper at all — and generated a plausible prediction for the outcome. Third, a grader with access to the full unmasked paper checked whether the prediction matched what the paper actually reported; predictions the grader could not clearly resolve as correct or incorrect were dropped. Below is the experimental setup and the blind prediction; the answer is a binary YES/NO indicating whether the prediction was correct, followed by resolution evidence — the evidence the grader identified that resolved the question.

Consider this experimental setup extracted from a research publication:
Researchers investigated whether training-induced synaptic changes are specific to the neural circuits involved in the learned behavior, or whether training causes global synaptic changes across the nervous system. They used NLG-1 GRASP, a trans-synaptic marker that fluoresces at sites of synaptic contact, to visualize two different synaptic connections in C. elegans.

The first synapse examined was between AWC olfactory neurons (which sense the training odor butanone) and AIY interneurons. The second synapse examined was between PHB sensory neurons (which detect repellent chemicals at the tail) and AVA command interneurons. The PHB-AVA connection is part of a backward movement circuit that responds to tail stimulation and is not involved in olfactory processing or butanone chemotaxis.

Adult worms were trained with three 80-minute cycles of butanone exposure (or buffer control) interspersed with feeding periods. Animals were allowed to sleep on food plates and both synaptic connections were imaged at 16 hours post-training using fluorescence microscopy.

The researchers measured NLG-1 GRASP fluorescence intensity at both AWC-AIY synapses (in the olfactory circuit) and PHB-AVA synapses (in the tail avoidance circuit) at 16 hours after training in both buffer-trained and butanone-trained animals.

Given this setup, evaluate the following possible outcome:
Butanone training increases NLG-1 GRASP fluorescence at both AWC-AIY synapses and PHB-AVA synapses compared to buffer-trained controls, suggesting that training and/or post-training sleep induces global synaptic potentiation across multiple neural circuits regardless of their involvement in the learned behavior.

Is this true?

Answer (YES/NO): NO